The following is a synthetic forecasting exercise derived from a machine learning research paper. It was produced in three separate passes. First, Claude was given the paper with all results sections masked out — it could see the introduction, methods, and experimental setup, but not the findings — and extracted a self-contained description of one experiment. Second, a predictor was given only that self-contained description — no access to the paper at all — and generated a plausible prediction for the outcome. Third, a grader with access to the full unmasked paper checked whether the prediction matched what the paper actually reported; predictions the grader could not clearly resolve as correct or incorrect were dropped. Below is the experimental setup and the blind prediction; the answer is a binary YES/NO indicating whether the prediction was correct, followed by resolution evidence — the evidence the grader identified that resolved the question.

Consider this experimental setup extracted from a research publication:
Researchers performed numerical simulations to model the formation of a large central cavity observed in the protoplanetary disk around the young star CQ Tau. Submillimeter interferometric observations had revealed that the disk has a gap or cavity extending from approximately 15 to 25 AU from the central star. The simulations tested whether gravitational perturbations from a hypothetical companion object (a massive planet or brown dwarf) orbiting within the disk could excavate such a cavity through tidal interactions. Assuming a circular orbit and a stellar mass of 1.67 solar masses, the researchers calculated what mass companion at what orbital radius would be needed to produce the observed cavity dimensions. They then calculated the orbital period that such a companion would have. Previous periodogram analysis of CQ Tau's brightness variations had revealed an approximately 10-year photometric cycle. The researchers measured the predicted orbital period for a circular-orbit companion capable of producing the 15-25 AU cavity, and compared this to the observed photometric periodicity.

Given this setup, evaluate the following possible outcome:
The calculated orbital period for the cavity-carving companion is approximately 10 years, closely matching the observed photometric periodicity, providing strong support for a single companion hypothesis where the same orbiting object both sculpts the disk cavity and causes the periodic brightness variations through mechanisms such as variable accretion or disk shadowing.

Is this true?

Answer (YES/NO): NO